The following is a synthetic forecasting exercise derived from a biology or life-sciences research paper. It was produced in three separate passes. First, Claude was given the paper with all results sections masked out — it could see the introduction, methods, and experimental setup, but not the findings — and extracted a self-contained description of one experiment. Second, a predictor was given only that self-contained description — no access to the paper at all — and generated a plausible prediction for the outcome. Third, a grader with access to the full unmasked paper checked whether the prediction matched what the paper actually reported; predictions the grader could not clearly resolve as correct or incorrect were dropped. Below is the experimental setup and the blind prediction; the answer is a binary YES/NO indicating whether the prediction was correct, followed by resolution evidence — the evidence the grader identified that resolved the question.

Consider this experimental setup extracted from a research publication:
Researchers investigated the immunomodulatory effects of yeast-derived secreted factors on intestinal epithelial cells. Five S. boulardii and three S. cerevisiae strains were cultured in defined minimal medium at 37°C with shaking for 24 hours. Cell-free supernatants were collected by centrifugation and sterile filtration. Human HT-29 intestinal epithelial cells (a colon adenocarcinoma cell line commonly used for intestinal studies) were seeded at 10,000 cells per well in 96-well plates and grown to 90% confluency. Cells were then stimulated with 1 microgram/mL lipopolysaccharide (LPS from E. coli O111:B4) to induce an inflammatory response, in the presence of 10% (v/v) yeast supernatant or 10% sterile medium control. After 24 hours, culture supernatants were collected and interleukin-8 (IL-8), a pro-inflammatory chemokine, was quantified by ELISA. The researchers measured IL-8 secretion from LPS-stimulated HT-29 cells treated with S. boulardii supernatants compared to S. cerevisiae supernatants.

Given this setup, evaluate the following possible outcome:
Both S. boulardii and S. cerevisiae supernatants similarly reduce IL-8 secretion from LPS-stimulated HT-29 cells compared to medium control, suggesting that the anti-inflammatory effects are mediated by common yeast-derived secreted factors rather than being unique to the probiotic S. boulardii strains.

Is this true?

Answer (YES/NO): NO